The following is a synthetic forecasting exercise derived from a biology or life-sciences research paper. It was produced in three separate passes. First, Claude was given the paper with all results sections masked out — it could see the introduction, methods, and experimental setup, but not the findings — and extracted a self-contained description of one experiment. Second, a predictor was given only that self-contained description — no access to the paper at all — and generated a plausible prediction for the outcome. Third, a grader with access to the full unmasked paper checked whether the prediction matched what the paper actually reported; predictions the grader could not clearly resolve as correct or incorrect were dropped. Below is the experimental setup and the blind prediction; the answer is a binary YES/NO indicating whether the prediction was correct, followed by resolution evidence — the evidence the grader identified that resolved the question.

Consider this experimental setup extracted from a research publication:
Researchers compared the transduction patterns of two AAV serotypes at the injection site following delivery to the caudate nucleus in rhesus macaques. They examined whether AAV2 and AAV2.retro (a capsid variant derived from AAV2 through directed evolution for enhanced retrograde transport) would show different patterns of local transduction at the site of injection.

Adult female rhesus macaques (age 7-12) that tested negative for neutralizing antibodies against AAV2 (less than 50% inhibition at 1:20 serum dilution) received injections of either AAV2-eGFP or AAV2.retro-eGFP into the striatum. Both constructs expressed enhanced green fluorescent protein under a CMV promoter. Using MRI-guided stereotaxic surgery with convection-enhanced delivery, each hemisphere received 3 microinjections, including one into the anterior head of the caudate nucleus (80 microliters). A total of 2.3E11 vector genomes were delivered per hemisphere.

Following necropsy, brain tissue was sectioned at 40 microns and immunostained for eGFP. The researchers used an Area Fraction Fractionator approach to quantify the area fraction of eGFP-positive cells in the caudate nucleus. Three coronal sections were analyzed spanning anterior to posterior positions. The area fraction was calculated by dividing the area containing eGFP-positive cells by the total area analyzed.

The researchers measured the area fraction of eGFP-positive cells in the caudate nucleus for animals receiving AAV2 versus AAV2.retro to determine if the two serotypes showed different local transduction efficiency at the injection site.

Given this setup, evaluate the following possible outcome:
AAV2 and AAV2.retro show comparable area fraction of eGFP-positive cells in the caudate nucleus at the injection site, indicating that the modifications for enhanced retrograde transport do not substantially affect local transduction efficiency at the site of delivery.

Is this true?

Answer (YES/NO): YES